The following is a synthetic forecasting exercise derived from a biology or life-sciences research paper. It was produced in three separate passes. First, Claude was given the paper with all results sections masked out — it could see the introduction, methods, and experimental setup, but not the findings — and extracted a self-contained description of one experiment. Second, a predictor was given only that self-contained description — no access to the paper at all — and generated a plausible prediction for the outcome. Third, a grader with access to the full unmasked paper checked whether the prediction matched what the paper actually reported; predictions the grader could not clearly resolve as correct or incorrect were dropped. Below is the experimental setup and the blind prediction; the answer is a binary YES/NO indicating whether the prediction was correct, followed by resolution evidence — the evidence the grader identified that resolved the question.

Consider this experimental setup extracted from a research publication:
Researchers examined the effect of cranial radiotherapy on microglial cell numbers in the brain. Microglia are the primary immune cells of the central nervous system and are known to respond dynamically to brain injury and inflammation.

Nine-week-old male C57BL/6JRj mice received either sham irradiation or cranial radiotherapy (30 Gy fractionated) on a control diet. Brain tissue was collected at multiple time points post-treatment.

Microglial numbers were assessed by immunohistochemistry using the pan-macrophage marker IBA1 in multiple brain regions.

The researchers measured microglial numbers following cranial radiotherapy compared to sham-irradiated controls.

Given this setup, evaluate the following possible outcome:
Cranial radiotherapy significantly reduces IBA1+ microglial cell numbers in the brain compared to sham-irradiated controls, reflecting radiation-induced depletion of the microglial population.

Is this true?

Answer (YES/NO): YES